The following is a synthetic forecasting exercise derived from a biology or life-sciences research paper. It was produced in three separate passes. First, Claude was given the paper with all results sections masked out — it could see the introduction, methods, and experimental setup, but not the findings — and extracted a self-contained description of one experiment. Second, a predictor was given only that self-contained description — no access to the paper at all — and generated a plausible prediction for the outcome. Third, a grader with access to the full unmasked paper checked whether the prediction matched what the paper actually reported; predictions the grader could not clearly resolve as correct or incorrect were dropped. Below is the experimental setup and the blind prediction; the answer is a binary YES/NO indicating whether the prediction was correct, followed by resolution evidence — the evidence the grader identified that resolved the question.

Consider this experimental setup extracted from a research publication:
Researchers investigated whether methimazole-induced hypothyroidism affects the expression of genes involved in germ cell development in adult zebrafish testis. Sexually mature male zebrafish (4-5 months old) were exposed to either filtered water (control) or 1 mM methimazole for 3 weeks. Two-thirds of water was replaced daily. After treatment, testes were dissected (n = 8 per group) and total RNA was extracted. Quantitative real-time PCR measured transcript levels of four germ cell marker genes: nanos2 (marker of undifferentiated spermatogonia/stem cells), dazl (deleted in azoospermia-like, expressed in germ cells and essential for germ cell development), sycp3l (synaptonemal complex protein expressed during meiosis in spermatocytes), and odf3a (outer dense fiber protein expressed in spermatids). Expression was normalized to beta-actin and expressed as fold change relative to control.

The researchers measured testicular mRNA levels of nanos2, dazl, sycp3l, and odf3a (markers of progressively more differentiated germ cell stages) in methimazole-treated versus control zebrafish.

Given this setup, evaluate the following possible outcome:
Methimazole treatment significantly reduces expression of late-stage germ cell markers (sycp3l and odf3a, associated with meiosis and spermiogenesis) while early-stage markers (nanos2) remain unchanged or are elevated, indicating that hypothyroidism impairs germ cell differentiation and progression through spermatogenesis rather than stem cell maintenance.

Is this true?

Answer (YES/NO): NO